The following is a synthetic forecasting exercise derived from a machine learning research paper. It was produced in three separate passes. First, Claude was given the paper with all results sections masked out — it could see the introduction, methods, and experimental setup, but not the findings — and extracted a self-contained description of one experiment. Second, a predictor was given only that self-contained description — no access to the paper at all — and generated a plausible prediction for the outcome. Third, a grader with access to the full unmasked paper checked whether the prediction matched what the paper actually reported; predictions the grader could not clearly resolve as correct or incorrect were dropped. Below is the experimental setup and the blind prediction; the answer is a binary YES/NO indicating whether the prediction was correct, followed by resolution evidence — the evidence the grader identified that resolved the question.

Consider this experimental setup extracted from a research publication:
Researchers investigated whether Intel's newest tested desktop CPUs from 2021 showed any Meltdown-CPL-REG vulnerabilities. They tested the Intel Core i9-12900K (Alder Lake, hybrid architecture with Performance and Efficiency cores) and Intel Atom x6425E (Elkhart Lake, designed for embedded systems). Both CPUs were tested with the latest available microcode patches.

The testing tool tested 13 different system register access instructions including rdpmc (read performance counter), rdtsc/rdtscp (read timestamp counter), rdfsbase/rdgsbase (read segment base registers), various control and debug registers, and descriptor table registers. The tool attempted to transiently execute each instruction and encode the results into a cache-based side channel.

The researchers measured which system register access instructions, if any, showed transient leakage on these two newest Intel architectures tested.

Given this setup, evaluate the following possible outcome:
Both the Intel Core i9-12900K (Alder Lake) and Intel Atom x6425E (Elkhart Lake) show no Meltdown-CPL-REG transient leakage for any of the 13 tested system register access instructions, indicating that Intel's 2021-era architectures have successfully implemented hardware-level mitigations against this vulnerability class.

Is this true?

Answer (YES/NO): YES